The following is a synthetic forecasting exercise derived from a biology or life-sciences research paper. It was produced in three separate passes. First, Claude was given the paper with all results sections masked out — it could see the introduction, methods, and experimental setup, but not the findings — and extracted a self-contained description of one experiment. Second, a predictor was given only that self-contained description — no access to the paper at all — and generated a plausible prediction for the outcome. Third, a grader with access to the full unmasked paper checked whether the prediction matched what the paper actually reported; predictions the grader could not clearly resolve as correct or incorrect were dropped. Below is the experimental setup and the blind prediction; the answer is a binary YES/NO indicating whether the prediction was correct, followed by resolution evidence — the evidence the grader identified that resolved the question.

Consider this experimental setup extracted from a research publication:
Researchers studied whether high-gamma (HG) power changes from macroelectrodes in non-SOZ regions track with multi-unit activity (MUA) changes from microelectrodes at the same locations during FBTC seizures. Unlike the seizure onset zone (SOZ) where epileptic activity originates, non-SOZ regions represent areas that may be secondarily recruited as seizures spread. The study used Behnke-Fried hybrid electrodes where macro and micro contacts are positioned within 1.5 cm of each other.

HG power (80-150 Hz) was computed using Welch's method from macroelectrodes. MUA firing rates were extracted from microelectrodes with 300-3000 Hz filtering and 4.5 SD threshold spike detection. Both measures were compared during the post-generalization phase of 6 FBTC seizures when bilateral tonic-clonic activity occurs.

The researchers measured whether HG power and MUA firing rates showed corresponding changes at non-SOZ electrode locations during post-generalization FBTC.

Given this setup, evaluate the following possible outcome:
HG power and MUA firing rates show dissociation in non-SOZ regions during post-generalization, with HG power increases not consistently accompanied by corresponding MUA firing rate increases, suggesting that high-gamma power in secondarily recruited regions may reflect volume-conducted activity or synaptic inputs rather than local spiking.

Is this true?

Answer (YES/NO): YES